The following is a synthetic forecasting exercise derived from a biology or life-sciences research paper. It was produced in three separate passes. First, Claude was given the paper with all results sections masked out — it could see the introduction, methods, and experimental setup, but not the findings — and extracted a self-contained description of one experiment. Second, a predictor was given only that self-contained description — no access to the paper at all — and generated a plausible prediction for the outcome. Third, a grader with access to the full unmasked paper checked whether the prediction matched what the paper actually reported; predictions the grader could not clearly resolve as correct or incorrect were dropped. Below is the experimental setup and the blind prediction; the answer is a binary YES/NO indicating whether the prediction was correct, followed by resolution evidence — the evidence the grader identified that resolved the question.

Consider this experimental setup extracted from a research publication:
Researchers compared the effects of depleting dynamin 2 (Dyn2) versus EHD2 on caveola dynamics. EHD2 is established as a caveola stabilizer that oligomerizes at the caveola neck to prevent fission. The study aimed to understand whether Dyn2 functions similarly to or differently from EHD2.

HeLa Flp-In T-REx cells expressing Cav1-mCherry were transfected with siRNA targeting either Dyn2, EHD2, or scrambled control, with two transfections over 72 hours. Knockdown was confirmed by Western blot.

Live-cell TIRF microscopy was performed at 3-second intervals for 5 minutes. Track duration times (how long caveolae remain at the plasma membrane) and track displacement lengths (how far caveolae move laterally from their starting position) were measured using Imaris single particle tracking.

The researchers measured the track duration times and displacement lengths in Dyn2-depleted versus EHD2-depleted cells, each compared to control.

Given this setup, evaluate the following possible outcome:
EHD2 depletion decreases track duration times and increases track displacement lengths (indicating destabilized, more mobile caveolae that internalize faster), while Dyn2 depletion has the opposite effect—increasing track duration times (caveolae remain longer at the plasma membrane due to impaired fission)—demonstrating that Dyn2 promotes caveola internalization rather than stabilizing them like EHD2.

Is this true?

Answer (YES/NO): NO